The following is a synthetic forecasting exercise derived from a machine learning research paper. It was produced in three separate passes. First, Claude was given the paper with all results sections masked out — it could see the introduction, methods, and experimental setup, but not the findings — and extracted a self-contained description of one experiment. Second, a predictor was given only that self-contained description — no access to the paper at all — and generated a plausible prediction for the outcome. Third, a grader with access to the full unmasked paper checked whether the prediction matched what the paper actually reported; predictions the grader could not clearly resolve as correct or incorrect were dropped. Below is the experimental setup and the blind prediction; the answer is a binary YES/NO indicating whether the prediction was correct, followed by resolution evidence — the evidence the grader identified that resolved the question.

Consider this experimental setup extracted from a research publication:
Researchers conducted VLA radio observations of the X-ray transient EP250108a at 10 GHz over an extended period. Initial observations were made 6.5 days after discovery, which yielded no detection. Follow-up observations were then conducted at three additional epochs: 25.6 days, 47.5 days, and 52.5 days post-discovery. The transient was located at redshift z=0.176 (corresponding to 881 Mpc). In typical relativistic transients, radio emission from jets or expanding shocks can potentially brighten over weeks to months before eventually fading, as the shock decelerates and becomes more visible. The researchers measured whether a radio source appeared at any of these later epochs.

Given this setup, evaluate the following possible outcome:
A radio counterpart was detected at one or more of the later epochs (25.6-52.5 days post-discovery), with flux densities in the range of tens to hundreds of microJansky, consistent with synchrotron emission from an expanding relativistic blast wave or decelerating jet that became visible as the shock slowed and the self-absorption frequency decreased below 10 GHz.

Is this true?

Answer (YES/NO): NO